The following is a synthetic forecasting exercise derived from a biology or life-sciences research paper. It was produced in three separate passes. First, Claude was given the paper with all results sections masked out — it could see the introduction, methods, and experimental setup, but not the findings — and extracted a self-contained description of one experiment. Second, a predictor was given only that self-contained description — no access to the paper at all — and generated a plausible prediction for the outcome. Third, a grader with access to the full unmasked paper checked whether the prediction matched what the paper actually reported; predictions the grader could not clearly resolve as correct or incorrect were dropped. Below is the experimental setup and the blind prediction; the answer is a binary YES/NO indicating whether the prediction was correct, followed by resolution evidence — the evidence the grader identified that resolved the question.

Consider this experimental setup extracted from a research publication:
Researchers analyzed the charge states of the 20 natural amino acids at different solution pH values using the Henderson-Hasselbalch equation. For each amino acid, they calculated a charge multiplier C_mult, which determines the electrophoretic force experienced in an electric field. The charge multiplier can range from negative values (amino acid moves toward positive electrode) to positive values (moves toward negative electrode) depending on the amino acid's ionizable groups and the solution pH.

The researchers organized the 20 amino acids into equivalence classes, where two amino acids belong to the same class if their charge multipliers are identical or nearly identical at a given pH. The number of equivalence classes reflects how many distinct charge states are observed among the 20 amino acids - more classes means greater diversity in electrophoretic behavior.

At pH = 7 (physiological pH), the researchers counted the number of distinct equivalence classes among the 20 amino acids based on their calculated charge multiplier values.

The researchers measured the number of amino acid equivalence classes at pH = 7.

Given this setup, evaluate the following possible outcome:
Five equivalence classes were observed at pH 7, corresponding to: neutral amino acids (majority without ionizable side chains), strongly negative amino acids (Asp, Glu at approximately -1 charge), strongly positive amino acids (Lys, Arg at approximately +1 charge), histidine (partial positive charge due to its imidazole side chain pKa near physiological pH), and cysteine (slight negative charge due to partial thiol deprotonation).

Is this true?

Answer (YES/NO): NO